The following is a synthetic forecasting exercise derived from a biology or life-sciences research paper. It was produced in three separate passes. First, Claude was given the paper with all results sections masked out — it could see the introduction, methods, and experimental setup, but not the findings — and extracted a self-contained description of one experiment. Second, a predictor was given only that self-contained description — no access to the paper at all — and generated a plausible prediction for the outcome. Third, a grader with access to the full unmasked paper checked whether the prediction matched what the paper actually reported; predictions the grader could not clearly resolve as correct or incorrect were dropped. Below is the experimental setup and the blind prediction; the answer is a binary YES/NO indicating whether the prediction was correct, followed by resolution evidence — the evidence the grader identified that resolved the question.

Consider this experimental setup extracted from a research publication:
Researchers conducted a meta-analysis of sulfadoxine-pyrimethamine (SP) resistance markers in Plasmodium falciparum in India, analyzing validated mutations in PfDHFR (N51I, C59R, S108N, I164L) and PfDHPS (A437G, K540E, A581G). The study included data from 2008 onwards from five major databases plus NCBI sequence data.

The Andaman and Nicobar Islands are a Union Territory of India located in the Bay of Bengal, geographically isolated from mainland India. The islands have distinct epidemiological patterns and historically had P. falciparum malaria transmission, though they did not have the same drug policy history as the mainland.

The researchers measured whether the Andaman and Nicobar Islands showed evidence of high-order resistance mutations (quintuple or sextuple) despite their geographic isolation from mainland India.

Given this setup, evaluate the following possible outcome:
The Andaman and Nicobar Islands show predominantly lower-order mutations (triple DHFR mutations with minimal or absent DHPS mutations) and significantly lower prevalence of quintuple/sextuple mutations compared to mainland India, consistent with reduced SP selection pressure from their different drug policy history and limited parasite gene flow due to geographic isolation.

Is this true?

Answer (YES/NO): NO